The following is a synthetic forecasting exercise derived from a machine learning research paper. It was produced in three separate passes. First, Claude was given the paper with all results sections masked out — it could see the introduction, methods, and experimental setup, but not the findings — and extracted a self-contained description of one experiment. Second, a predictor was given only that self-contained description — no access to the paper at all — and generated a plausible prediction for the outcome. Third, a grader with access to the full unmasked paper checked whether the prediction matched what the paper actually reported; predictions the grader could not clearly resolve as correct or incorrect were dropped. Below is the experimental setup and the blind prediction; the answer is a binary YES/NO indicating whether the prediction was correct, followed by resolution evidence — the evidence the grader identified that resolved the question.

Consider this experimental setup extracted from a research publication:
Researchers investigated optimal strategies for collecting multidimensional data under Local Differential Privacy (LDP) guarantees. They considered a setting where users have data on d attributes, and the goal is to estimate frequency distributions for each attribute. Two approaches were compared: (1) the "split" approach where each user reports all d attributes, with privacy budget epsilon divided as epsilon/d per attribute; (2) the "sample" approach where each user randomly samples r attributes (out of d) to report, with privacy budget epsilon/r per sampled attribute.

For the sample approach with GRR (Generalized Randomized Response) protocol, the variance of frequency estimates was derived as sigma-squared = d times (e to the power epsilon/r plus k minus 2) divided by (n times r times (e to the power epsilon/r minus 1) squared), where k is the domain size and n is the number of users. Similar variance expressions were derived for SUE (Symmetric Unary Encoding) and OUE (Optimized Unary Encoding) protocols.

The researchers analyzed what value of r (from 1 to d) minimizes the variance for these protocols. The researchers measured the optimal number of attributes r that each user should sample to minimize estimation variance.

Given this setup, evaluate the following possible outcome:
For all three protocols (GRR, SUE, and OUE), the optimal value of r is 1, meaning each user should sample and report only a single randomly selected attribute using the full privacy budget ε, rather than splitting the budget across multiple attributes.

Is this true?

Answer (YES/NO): YES